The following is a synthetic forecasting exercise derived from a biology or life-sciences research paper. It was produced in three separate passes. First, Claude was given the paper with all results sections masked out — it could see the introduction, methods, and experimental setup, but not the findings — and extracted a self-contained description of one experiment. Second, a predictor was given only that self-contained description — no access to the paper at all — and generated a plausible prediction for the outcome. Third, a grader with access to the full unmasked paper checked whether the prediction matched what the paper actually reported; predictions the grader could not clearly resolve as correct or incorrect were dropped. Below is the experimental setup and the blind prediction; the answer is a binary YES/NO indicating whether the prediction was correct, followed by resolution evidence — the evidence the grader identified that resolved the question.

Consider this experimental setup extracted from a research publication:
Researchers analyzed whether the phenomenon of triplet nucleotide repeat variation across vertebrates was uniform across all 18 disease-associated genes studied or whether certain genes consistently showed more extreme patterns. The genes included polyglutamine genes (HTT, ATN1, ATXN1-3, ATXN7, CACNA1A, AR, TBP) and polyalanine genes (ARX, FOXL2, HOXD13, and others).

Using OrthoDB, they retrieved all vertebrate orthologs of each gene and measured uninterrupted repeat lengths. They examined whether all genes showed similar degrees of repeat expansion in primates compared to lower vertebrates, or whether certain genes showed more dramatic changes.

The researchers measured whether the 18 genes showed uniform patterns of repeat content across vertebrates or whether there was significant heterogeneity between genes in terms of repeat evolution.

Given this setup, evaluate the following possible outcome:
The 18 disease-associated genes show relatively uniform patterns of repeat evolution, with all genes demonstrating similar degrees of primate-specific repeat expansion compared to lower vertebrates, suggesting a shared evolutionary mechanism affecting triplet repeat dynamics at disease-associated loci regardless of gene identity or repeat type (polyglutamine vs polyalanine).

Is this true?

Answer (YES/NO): NO